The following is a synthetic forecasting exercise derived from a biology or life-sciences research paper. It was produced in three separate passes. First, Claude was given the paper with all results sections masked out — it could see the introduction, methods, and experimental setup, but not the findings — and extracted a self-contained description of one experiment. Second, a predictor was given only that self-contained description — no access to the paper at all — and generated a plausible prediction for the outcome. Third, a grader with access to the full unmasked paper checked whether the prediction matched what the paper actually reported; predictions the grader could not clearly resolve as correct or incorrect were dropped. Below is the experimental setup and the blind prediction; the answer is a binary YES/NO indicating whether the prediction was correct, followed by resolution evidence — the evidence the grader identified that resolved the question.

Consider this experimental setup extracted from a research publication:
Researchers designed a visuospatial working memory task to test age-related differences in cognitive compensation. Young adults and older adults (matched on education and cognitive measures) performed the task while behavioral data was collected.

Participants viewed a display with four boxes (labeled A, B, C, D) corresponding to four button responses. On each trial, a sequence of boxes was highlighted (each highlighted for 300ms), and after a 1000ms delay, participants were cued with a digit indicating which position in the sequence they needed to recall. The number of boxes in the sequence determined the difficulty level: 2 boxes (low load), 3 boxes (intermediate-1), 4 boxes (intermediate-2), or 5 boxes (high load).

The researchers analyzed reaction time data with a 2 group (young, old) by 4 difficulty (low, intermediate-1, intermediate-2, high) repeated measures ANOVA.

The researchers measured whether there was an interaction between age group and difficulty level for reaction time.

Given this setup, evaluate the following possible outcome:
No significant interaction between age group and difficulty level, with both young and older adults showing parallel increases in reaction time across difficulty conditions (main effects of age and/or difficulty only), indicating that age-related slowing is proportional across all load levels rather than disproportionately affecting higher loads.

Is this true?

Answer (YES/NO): YES